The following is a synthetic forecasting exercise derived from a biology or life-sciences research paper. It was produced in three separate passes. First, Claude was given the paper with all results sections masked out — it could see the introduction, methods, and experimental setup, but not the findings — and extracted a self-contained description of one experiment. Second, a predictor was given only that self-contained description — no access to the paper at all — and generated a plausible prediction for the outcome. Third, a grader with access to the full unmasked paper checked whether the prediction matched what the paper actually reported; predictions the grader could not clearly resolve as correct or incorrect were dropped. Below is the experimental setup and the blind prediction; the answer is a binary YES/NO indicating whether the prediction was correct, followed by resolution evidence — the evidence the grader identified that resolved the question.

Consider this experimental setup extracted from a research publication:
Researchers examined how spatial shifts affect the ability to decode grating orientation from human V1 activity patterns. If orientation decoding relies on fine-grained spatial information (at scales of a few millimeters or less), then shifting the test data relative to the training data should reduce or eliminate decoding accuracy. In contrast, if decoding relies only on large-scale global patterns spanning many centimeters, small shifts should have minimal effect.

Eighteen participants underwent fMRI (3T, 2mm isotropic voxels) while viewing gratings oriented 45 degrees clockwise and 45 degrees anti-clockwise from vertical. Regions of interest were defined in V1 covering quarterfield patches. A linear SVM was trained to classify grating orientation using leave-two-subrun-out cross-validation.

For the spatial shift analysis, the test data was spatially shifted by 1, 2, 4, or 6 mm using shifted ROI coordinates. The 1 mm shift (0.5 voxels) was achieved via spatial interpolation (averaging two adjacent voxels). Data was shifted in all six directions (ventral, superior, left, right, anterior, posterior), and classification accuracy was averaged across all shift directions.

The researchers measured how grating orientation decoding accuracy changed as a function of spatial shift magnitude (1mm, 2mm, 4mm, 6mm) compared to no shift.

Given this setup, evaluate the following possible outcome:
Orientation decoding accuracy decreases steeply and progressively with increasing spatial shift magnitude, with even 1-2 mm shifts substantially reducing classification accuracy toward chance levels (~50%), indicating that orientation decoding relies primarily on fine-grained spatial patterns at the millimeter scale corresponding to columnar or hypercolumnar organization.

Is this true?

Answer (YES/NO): NO